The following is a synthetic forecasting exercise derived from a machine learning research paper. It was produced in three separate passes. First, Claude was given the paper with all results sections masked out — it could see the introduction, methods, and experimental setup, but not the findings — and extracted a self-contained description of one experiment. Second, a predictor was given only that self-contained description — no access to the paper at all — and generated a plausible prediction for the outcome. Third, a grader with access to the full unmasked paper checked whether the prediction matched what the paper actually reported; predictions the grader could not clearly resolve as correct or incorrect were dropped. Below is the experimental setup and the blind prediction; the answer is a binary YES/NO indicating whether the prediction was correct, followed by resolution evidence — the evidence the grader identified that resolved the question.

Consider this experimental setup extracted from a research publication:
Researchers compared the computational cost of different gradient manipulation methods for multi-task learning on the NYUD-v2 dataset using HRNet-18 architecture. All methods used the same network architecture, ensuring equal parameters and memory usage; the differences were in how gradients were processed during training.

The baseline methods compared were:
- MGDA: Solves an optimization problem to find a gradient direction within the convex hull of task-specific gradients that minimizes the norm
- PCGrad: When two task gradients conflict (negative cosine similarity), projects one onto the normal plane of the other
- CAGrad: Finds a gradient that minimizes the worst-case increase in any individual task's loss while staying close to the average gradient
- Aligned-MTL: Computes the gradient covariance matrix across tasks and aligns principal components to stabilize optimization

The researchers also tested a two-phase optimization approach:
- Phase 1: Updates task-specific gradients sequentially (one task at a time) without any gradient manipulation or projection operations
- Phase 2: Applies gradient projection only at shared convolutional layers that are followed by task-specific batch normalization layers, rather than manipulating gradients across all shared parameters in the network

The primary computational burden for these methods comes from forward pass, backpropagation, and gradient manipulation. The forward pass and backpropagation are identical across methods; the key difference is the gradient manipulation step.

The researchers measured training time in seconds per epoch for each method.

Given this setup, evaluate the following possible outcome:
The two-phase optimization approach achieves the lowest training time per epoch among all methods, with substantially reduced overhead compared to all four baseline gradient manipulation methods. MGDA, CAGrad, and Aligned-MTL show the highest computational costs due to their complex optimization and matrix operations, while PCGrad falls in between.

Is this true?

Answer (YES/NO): NO